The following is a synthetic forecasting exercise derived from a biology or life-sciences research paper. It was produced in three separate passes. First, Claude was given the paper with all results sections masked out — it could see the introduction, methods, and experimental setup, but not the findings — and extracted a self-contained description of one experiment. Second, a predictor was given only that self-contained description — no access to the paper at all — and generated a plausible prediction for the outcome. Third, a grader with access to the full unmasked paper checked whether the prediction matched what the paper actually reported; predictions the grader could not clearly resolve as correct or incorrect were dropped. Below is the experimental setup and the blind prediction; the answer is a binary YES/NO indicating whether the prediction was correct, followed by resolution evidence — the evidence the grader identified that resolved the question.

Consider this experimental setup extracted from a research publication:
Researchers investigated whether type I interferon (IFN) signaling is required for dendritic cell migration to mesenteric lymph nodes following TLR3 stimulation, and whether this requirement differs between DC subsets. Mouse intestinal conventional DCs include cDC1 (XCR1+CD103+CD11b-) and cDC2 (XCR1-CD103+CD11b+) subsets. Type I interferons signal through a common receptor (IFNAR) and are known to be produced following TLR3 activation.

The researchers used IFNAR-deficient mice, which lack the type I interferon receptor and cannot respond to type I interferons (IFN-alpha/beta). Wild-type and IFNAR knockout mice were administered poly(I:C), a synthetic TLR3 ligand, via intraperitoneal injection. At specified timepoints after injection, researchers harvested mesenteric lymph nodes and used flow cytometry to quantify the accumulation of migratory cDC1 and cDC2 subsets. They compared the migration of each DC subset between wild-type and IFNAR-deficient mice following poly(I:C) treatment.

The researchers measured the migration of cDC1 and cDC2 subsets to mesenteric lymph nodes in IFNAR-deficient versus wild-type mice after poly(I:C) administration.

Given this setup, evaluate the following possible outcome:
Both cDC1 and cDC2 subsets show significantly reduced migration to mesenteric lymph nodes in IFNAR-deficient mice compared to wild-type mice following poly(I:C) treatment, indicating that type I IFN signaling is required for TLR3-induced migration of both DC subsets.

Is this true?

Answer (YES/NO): YES